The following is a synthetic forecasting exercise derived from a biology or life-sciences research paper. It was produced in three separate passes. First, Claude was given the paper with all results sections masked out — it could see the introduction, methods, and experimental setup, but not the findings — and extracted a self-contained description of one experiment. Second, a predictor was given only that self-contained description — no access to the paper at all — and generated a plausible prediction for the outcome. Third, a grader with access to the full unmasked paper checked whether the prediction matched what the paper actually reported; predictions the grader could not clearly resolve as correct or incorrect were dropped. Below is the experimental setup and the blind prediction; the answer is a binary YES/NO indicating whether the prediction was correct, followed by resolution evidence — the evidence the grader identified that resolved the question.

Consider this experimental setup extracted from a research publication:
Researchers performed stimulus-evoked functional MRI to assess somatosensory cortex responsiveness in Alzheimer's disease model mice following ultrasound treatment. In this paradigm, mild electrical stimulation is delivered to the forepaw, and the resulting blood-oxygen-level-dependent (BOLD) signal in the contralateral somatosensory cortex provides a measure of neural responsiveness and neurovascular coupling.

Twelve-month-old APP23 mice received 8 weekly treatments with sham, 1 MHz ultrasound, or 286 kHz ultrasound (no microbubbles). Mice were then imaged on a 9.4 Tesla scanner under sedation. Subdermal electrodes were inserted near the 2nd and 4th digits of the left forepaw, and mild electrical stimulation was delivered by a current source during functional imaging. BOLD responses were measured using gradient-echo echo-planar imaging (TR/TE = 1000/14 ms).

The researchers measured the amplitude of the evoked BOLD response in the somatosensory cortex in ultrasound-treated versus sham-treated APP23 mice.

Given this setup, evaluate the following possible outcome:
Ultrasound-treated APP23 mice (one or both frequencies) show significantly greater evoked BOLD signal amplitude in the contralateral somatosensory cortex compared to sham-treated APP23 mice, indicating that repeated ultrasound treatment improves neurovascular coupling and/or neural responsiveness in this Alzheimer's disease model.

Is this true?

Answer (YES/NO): NO